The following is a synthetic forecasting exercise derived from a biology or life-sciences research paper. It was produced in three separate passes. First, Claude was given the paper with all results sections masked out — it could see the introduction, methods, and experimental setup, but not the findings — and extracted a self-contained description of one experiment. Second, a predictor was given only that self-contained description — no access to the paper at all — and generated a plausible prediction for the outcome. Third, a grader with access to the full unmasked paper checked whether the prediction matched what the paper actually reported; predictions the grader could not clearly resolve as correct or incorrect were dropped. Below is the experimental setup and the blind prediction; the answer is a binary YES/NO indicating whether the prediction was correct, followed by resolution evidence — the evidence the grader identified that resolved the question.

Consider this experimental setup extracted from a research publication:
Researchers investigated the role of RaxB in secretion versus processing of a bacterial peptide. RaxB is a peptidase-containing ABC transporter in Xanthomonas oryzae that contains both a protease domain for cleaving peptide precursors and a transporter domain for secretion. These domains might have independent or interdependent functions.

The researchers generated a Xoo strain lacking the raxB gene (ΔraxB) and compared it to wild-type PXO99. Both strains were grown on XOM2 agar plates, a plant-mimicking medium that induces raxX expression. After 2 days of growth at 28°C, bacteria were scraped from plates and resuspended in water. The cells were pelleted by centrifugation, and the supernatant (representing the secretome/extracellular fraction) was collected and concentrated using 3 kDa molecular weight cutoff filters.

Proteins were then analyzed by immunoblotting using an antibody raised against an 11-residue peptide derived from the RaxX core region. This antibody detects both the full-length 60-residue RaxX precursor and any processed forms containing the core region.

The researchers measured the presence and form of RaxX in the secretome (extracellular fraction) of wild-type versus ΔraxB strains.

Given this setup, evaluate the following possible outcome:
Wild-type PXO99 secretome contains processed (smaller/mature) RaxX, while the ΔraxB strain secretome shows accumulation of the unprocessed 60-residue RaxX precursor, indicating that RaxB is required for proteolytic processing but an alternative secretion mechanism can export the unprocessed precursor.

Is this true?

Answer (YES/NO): NO